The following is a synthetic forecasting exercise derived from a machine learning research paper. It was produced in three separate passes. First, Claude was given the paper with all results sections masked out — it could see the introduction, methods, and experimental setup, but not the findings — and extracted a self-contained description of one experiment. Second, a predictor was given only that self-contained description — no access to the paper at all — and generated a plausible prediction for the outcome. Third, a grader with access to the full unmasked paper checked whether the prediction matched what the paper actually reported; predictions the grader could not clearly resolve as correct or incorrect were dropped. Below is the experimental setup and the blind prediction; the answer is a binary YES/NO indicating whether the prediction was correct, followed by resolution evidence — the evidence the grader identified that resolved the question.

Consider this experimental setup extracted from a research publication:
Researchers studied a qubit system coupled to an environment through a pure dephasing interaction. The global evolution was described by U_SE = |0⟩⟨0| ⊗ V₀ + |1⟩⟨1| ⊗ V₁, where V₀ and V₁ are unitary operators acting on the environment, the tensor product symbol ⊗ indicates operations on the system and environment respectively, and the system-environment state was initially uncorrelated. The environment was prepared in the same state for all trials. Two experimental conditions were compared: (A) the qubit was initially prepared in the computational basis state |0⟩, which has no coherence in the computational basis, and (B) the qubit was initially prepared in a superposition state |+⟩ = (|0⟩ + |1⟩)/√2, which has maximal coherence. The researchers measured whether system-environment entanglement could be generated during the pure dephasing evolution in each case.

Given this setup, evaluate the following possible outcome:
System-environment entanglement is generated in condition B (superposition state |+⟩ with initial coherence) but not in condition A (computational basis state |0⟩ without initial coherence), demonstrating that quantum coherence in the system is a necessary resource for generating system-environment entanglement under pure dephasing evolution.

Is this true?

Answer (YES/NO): YES